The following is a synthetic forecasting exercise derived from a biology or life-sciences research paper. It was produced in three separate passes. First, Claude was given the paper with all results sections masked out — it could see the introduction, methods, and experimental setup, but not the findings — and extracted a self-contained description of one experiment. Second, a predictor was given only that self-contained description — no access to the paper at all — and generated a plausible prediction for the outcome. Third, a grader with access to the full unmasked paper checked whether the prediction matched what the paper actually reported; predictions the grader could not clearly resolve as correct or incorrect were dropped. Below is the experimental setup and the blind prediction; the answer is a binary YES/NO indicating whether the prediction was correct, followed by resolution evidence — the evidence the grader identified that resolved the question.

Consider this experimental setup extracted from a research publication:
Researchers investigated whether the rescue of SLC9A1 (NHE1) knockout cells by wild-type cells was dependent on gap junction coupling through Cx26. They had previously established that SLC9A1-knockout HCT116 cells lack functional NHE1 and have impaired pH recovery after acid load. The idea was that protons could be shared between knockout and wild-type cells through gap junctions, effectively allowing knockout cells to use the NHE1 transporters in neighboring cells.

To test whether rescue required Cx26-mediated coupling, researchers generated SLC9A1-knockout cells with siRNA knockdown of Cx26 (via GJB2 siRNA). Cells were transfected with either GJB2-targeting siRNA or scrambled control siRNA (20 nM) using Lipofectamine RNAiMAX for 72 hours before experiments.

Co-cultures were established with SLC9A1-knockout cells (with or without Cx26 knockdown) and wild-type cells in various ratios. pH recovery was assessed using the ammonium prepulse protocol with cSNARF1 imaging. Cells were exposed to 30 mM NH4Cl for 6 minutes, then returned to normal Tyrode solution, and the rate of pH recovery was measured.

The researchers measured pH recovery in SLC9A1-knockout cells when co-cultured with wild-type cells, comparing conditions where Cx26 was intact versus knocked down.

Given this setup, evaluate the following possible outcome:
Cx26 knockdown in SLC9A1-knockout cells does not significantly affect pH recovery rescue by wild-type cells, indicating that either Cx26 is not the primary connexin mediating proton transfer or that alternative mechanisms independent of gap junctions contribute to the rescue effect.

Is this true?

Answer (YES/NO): NO